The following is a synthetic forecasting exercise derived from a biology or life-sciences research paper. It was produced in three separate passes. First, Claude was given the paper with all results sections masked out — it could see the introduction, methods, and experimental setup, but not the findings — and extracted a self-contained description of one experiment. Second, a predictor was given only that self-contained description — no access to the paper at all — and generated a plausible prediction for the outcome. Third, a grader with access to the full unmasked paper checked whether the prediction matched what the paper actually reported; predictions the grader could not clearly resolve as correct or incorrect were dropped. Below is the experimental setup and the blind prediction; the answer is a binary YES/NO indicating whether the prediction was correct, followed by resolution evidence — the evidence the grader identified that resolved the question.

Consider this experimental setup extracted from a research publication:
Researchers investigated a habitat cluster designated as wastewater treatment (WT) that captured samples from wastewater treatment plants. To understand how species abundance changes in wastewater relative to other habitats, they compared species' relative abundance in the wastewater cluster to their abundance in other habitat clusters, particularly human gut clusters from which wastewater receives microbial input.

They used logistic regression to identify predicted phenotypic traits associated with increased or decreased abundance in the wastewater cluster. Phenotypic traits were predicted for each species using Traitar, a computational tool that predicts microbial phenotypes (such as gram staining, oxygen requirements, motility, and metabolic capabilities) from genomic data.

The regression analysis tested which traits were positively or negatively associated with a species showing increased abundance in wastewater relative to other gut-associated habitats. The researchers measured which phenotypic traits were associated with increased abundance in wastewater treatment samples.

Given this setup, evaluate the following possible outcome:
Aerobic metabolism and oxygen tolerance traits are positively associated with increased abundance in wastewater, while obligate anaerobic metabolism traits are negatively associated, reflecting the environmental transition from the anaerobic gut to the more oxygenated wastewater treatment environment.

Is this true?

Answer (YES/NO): YES